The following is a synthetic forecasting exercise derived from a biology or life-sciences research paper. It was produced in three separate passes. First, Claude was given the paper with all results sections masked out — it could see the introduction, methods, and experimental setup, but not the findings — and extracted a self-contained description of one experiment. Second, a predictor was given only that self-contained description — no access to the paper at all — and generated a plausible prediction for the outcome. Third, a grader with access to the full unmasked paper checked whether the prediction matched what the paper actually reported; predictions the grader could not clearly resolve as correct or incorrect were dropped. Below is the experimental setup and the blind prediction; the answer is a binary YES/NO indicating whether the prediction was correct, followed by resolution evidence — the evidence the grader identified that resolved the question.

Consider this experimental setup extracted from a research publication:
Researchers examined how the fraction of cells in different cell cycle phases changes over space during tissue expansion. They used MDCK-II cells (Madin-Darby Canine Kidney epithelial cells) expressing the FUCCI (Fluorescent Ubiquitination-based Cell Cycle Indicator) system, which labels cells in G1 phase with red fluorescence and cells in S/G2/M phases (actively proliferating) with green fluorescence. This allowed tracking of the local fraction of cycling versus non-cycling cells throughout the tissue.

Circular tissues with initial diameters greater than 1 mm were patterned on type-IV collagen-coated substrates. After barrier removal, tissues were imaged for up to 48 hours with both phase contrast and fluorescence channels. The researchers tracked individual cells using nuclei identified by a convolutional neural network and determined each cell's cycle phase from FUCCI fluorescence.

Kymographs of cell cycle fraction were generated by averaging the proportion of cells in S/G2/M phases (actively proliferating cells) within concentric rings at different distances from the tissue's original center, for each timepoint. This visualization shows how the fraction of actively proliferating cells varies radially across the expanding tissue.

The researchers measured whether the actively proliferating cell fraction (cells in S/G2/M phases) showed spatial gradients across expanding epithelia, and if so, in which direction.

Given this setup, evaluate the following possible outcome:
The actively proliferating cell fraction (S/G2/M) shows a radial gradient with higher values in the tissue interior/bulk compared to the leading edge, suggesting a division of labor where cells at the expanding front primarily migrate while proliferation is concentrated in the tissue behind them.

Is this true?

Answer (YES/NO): NO